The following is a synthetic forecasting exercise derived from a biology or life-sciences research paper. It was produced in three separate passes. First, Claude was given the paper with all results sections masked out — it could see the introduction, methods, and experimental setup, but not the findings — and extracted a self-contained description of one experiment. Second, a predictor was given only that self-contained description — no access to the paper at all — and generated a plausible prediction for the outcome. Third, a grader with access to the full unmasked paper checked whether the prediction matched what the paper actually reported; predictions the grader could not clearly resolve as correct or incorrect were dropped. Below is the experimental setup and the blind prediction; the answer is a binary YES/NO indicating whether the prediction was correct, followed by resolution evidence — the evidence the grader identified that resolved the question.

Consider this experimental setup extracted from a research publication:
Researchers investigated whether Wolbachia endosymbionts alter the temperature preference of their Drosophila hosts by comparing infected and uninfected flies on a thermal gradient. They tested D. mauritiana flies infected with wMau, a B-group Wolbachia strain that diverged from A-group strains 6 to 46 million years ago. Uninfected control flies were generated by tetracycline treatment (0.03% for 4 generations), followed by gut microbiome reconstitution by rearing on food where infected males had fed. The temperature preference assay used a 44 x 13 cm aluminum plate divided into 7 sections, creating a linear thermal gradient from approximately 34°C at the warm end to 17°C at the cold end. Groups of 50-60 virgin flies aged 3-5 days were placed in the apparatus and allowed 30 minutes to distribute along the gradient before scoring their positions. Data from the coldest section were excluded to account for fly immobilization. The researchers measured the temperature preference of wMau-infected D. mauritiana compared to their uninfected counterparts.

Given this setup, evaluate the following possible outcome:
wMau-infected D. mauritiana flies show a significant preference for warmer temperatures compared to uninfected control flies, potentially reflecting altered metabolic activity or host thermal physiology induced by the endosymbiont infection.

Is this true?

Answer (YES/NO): YES